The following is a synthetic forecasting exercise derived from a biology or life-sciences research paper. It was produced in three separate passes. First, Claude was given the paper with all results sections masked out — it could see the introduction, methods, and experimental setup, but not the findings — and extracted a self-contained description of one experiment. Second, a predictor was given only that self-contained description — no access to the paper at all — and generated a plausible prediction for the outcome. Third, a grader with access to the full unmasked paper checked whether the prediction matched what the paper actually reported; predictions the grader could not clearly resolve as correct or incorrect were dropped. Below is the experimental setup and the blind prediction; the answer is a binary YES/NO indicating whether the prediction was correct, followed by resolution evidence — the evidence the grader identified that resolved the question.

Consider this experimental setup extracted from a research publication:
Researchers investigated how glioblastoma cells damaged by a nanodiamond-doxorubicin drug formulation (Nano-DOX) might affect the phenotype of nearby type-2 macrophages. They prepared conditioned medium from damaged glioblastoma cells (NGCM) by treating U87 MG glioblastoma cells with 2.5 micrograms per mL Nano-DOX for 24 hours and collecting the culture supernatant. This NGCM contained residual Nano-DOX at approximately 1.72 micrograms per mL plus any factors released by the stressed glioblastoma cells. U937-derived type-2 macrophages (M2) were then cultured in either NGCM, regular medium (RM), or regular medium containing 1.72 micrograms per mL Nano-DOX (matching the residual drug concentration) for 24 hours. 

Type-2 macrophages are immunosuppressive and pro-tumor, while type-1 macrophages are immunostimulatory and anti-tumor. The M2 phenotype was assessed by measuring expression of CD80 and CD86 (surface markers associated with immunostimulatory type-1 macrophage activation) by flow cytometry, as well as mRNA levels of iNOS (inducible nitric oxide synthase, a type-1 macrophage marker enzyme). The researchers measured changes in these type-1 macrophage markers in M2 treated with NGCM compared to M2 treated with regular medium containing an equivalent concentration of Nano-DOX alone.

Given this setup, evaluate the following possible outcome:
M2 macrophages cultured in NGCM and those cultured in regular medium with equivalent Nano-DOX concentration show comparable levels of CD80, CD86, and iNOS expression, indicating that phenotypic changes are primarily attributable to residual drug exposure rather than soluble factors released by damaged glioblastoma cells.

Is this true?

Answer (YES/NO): NO